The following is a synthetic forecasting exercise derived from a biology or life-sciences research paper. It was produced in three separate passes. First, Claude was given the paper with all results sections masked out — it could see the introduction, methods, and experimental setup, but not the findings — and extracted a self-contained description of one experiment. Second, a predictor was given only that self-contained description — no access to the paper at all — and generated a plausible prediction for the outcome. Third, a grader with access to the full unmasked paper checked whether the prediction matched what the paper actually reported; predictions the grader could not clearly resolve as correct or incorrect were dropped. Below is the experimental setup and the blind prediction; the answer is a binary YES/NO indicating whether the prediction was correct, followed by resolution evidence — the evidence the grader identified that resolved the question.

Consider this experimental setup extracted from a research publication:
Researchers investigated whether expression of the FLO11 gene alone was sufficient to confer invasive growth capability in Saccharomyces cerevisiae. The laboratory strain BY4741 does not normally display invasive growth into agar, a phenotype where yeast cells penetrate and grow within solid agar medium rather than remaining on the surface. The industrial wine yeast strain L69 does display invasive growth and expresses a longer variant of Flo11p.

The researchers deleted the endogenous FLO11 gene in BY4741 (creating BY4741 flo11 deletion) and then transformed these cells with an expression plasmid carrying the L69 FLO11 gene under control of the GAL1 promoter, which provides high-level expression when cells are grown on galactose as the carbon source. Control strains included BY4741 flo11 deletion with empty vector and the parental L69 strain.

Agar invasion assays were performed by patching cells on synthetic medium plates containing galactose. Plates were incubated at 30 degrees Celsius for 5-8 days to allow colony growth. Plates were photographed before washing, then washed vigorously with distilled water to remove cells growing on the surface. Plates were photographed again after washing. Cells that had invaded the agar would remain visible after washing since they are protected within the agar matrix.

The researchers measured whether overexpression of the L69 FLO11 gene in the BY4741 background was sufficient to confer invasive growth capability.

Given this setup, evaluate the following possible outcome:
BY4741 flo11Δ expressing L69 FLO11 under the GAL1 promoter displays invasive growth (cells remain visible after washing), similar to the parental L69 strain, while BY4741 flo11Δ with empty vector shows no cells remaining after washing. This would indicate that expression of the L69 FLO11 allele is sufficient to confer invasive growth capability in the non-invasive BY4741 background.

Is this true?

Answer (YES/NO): NO